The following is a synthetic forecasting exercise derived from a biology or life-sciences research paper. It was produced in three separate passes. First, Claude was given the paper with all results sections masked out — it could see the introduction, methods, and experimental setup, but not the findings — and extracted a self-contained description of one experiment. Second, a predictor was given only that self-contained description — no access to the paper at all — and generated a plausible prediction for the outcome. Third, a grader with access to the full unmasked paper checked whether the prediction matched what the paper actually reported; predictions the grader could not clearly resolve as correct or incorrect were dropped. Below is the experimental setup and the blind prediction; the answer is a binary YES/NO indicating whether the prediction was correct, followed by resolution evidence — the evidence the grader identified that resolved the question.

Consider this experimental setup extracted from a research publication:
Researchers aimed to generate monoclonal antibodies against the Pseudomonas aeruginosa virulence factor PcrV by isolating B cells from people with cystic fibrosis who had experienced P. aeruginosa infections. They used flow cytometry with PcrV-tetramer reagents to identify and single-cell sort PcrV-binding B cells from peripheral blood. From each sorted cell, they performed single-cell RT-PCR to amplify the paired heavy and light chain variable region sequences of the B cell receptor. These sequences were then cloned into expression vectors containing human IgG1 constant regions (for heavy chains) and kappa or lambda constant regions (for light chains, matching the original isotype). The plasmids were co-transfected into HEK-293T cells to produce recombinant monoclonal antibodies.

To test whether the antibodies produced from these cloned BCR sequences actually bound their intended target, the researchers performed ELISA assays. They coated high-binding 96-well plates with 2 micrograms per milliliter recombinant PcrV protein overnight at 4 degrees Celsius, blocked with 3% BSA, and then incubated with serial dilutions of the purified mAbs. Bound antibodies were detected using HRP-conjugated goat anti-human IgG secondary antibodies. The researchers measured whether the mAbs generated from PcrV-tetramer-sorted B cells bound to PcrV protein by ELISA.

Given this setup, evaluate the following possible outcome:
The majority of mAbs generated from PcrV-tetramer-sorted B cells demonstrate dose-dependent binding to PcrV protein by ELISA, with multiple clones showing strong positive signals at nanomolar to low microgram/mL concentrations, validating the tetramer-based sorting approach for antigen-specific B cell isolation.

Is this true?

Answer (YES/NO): YES